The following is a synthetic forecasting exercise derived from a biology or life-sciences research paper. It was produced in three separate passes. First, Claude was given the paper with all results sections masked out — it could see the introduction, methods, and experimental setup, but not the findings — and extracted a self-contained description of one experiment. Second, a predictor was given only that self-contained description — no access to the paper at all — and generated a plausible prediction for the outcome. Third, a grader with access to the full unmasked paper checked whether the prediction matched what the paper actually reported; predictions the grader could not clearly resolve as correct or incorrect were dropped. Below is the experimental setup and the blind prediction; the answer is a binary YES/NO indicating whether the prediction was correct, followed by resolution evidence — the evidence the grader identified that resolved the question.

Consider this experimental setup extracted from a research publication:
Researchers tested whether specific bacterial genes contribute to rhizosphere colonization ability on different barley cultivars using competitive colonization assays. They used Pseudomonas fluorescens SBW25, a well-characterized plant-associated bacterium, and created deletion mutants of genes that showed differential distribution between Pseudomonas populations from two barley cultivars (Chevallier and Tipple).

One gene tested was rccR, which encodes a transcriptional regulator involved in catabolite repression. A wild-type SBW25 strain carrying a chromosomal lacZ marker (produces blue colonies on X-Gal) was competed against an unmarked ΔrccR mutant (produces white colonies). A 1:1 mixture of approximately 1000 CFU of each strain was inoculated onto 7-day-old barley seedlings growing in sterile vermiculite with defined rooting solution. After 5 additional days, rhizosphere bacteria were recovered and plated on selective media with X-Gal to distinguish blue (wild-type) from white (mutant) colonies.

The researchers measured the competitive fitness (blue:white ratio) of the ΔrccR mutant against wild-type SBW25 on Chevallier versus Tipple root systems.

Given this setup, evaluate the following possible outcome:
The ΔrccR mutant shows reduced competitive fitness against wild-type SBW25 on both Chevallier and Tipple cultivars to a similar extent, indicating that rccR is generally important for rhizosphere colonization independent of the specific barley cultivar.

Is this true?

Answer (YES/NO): NO